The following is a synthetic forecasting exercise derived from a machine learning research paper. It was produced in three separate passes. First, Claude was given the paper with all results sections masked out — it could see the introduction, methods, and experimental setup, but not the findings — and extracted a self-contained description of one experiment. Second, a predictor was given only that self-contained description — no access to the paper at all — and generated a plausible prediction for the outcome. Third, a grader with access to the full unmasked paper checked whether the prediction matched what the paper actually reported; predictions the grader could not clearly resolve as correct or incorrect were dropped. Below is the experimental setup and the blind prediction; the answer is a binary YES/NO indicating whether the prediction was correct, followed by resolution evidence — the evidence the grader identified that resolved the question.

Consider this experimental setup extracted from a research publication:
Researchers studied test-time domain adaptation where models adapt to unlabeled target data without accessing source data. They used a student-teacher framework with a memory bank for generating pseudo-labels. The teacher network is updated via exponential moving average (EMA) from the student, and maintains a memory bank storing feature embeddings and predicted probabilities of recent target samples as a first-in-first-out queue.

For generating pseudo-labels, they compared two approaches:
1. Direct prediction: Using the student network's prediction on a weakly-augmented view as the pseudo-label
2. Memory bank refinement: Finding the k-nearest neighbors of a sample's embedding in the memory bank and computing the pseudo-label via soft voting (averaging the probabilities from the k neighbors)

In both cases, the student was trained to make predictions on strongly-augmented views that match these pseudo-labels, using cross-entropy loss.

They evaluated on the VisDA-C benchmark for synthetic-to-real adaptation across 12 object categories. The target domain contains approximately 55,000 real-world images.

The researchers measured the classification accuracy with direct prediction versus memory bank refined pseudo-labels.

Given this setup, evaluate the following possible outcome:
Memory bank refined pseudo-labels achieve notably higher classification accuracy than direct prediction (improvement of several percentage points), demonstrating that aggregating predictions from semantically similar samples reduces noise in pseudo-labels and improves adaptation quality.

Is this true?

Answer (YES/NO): NO